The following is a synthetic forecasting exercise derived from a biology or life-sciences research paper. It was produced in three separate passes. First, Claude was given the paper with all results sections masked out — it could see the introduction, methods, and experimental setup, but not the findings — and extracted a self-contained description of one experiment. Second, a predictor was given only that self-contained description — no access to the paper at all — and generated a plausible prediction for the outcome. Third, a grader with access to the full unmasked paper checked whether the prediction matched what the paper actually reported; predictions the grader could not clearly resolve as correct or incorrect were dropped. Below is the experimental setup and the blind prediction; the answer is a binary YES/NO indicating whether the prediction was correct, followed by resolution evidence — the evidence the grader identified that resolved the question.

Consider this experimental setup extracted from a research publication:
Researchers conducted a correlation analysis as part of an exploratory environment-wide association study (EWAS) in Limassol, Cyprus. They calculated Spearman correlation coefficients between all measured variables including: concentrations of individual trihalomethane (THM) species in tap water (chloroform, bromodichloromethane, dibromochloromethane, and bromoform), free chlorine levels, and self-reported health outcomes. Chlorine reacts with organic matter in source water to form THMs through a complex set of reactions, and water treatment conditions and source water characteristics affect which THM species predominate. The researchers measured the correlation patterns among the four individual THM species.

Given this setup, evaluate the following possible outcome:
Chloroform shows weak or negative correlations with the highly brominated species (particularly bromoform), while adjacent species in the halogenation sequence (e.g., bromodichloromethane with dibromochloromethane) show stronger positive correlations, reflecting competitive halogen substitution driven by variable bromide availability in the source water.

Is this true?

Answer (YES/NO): NO